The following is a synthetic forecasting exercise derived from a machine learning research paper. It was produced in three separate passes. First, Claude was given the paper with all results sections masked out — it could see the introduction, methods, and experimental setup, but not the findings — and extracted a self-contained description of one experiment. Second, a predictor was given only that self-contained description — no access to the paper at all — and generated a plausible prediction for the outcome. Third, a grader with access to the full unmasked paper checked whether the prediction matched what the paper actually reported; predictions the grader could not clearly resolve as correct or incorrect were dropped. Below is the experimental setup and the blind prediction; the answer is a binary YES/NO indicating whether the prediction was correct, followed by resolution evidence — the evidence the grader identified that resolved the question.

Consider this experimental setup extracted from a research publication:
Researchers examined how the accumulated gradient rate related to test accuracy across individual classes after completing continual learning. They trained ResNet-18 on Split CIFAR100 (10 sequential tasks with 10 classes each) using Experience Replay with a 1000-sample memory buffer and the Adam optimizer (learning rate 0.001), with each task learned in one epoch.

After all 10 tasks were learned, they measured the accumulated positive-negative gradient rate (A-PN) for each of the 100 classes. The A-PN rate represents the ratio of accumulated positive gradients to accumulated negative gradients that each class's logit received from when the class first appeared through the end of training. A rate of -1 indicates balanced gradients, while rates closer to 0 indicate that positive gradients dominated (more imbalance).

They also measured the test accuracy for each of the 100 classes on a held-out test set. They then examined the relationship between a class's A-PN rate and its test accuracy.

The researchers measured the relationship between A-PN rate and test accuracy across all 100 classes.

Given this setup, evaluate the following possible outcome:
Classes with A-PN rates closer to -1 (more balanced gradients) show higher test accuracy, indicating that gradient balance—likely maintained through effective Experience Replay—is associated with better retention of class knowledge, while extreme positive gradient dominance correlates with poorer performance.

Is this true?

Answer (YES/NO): YES